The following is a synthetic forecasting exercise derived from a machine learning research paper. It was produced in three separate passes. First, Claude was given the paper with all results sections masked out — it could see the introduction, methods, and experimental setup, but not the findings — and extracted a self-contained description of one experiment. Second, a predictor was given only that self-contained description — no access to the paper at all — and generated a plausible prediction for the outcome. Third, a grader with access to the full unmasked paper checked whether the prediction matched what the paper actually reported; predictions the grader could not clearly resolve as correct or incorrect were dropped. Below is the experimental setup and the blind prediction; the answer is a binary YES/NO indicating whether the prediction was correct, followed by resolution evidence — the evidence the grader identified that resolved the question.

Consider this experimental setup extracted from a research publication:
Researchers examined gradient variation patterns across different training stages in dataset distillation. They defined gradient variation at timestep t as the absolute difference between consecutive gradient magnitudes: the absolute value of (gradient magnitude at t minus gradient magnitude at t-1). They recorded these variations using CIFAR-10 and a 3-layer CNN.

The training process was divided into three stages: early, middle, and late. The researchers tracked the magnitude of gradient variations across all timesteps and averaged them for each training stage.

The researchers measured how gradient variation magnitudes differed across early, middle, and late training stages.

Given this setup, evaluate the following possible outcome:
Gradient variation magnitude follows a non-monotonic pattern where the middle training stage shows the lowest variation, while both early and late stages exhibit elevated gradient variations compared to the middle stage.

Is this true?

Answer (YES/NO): NO